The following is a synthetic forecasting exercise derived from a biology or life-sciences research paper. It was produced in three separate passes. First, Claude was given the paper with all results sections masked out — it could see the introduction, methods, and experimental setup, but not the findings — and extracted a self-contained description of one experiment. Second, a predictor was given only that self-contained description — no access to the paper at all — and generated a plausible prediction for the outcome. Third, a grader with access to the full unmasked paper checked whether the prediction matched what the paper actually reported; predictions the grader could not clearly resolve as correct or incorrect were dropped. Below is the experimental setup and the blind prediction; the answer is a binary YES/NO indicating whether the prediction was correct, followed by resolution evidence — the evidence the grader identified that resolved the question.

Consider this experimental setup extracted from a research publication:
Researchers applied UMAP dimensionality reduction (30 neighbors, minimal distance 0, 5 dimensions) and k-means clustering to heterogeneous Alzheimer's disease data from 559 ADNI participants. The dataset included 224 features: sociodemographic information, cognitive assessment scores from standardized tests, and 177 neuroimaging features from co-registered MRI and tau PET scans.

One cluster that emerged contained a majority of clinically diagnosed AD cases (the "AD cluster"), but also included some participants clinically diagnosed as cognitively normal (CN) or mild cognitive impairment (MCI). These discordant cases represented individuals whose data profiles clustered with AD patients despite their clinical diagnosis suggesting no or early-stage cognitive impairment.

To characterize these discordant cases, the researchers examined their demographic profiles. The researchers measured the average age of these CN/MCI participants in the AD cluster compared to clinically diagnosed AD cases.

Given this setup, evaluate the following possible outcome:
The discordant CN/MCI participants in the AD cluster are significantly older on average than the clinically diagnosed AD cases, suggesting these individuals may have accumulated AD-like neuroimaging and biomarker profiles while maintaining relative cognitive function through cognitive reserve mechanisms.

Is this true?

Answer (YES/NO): NO